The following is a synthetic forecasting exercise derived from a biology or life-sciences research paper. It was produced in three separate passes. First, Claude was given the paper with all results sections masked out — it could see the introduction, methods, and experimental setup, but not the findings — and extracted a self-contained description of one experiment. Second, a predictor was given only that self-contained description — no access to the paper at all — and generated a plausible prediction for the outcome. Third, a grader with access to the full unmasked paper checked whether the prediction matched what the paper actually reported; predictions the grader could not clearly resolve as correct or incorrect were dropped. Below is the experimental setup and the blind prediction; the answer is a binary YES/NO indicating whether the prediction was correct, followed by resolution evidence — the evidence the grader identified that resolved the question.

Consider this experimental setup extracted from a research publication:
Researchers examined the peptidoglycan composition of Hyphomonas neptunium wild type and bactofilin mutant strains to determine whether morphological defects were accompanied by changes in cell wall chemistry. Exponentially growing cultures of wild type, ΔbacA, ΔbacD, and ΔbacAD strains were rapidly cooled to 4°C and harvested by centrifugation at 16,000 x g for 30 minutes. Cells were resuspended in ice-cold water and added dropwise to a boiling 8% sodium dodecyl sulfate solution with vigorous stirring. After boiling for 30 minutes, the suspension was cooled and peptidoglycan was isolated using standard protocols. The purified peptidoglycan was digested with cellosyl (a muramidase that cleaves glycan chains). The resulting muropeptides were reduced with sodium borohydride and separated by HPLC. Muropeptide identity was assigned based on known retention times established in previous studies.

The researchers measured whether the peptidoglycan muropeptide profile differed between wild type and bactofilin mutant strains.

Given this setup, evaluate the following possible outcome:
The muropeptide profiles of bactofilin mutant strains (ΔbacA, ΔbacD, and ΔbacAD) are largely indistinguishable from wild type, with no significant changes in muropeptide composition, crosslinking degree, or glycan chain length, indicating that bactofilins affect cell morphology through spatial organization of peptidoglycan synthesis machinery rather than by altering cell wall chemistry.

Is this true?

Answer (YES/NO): YES